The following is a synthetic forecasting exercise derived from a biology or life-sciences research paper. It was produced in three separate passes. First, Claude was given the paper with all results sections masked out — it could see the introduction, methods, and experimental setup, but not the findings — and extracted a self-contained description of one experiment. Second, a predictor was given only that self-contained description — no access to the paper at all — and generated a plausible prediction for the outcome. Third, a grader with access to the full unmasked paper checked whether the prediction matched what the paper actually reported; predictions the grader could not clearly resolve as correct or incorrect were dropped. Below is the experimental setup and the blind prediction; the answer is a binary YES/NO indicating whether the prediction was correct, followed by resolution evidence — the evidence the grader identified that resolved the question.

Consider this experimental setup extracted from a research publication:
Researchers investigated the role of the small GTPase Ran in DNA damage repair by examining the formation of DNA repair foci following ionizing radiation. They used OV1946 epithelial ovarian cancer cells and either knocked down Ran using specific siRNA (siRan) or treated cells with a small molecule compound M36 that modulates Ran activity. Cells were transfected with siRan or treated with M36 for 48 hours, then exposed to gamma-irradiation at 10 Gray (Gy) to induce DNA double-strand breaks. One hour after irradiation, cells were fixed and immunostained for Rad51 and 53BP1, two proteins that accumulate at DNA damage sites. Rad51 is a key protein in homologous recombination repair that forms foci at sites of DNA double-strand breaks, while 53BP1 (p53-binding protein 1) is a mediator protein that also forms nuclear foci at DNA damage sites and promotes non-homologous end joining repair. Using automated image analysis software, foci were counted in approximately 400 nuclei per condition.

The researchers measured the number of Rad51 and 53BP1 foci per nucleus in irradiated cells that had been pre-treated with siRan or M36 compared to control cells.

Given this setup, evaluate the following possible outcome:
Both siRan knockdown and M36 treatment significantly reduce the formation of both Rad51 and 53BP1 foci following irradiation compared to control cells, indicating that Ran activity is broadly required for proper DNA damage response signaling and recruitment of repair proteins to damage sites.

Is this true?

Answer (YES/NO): YES